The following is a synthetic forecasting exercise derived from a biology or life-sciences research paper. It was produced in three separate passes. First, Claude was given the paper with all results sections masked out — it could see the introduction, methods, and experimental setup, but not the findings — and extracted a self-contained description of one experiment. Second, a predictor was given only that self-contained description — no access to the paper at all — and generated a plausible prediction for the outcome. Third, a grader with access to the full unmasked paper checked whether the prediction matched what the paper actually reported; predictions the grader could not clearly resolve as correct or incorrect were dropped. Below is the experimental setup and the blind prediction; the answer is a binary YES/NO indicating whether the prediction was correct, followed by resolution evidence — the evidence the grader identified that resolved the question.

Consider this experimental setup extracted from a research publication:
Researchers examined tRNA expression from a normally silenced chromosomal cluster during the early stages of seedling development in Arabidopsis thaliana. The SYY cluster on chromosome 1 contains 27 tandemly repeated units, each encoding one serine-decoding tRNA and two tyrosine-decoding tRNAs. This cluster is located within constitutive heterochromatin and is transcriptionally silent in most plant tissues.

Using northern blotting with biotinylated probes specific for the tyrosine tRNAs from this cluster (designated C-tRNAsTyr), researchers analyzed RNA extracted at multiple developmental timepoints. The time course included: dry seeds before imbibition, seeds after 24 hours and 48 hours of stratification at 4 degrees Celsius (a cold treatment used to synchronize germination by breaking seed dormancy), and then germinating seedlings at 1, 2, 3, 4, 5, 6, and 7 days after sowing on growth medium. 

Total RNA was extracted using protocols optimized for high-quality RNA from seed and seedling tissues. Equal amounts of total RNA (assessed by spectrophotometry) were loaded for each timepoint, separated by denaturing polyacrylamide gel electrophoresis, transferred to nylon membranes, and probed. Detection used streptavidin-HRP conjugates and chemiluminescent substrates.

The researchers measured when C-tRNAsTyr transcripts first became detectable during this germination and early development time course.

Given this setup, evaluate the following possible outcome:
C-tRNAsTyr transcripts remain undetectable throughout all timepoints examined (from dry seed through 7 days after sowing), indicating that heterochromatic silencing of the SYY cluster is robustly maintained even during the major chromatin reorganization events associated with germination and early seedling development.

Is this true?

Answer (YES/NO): NO